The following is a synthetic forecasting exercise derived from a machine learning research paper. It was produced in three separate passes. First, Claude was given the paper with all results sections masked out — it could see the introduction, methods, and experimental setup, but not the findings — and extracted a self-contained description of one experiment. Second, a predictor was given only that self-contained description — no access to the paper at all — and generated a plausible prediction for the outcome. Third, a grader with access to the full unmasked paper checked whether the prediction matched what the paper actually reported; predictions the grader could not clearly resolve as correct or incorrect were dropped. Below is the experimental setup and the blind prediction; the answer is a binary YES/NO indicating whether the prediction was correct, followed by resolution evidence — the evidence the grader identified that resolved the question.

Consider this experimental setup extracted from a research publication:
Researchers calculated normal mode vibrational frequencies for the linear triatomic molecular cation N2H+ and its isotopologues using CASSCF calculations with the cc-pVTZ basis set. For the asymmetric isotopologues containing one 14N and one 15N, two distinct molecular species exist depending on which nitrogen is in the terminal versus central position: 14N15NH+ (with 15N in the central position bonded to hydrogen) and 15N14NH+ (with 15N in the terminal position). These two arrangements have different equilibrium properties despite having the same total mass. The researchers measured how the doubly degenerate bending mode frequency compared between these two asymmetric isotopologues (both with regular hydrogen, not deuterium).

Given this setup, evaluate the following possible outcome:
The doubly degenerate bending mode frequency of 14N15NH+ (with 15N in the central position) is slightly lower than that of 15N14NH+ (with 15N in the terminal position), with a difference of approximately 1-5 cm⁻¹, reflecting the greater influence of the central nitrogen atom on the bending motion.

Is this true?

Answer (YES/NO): YES